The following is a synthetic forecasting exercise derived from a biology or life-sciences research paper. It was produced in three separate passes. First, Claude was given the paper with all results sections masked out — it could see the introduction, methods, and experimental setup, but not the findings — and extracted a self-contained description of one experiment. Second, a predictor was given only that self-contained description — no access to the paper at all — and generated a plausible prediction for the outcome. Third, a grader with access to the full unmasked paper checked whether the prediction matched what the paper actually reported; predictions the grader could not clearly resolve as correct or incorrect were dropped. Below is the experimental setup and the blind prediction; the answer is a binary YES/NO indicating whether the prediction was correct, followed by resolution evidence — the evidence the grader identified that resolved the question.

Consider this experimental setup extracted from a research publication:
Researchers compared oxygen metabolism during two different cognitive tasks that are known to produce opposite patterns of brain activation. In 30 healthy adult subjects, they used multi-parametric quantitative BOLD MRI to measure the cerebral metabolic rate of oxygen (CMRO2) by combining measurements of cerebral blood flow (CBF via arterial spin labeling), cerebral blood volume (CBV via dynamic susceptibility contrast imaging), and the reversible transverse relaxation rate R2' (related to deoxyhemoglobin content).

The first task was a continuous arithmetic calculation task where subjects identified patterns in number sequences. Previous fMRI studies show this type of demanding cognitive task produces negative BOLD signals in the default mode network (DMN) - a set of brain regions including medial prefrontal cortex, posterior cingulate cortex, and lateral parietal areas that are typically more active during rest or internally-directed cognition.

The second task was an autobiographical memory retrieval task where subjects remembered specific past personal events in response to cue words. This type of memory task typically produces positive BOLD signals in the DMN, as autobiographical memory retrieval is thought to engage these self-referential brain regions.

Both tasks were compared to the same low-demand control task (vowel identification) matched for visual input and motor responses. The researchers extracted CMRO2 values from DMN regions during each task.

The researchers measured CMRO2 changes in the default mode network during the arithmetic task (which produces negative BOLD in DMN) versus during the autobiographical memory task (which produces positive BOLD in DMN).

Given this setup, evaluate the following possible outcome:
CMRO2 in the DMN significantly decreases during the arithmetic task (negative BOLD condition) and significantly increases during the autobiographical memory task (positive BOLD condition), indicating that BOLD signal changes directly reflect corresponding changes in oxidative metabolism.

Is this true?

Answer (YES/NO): NO